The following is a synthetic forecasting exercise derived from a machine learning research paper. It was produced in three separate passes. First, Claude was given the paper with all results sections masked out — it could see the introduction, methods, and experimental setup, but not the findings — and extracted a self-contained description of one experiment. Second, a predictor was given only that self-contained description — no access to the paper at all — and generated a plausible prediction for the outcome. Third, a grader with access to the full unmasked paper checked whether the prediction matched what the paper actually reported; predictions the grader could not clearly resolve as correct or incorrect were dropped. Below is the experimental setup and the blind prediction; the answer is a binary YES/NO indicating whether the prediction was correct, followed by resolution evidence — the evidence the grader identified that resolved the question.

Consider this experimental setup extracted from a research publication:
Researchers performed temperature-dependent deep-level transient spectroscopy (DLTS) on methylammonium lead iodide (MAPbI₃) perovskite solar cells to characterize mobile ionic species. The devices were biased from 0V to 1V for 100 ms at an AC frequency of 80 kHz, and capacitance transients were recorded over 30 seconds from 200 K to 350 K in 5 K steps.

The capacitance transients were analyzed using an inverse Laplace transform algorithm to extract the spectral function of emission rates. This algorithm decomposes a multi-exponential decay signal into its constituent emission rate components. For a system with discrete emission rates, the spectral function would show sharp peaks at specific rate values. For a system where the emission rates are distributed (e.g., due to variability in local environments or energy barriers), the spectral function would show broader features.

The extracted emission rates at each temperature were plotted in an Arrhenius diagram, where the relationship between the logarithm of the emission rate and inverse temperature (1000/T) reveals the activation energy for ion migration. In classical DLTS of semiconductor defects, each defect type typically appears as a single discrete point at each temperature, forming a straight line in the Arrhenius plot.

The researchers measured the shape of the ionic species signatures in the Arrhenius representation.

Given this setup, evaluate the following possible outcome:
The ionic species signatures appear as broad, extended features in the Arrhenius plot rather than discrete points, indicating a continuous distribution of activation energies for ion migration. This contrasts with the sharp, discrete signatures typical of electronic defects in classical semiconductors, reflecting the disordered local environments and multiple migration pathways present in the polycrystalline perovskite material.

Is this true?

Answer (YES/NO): NO